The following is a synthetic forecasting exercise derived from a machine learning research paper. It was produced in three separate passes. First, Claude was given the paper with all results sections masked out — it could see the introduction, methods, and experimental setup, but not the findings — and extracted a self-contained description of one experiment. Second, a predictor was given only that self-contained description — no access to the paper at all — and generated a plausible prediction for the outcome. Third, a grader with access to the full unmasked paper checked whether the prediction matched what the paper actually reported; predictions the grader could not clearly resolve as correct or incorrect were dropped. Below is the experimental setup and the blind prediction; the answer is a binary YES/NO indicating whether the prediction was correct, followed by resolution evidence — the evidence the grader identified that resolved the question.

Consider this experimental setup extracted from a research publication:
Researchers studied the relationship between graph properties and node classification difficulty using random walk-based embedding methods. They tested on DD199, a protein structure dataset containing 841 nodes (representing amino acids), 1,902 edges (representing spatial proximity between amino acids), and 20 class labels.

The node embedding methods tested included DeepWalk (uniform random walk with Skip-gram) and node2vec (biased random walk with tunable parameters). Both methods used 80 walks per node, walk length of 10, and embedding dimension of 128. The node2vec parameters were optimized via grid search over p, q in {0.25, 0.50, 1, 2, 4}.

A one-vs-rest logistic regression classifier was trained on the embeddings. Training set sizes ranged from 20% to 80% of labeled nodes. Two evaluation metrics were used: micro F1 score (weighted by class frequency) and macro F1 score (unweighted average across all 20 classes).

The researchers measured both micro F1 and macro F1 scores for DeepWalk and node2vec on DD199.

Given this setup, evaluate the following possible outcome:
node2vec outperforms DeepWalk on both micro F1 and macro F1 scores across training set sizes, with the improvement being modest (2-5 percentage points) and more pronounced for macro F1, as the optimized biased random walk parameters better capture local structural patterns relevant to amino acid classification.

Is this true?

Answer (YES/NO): NO